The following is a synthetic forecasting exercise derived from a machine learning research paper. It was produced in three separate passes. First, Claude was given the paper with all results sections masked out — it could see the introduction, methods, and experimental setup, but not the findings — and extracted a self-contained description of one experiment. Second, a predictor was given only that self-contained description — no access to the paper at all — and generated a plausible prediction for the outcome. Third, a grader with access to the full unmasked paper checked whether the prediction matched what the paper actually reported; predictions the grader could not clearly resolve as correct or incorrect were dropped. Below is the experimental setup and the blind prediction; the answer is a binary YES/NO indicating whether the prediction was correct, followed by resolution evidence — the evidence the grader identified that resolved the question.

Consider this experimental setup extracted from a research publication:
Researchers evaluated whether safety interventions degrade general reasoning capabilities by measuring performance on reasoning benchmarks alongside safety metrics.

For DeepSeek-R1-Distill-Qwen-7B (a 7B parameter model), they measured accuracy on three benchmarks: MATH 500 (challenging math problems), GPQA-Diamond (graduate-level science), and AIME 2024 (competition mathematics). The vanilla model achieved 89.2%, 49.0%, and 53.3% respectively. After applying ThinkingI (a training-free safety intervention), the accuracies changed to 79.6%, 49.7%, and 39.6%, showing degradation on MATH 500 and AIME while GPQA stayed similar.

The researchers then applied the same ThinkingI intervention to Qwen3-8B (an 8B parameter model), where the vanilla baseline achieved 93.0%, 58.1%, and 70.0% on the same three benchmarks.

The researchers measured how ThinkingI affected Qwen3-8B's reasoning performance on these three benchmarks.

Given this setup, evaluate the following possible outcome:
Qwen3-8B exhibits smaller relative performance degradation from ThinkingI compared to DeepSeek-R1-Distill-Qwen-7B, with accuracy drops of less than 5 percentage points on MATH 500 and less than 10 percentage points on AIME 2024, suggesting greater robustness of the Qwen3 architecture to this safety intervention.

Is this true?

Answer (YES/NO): NO